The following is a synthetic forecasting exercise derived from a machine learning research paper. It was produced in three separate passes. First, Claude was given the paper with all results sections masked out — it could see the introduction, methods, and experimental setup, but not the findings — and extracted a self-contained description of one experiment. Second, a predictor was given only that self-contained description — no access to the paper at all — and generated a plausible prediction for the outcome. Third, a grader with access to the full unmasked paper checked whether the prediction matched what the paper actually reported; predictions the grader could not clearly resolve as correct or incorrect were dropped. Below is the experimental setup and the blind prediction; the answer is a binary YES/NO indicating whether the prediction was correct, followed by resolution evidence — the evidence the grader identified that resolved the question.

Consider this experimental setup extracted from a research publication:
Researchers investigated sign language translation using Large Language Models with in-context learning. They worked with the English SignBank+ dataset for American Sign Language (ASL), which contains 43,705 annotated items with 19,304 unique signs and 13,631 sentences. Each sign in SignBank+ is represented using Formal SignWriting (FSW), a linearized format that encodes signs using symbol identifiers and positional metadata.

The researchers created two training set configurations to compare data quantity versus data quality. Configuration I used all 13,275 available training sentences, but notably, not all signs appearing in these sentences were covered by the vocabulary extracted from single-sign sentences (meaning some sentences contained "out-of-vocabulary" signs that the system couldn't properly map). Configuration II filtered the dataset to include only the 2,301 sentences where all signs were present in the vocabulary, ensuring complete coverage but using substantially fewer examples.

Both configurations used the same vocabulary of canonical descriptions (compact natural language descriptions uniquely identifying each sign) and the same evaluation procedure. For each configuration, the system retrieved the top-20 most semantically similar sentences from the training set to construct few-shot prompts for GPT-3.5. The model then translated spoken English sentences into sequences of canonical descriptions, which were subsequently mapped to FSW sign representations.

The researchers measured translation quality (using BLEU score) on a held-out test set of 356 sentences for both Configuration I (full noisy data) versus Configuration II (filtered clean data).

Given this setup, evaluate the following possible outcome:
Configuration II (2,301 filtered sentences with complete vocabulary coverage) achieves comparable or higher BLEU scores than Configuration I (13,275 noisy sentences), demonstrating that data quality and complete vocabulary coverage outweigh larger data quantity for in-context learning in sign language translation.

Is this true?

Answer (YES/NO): NO